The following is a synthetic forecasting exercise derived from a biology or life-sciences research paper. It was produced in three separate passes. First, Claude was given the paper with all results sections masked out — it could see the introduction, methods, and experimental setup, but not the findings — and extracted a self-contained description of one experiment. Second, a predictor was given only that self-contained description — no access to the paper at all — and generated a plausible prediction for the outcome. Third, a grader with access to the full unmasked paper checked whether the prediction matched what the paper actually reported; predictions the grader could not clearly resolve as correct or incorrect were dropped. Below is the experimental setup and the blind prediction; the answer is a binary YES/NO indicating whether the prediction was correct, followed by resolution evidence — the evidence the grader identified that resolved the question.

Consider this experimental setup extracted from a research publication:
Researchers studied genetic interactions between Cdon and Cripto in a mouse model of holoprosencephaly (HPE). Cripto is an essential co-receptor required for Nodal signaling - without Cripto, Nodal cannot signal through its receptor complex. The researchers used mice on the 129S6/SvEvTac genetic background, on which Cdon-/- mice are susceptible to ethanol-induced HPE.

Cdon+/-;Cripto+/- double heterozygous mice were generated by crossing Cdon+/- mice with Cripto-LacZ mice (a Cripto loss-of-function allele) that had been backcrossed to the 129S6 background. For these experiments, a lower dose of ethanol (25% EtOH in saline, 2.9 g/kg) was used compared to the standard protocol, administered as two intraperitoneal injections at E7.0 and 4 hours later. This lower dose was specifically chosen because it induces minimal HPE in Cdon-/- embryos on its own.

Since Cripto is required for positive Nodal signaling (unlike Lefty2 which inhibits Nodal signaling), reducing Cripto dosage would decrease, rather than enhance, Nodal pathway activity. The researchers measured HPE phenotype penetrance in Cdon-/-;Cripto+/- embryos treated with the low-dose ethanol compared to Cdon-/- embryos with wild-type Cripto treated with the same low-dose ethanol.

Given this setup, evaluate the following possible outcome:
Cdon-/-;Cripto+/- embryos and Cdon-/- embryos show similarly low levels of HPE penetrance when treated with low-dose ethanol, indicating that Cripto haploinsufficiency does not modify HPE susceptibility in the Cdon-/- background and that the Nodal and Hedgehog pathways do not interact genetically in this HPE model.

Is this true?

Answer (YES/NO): NO